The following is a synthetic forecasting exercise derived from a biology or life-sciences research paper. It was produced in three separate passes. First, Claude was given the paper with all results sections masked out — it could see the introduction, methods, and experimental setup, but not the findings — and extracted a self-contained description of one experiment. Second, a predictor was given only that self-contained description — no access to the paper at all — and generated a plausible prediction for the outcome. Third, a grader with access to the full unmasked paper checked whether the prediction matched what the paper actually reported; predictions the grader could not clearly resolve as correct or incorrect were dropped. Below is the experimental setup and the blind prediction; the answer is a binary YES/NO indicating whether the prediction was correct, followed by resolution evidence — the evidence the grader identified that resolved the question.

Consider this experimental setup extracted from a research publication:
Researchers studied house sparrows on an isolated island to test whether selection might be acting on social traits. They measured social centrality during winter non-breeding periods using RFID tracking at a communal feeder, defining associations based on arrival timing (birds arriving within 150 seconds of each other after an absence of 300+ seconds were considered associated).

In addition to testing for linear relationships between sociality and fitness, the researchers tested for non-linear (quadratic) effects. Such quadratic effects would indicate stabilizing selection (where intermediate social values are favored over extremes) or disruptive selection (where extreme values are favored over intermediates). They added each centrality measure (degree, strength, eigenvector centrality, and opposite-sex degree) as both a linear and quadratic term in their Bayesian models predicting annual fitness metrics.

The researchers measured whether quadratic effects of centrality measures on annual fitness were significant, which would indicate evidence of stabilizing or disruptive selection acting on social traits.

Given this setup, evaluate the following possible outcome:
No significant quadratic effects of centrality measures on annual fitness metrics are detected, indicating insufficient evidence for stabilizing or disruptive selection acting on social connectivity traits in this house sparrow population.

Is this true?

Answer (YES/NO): NO